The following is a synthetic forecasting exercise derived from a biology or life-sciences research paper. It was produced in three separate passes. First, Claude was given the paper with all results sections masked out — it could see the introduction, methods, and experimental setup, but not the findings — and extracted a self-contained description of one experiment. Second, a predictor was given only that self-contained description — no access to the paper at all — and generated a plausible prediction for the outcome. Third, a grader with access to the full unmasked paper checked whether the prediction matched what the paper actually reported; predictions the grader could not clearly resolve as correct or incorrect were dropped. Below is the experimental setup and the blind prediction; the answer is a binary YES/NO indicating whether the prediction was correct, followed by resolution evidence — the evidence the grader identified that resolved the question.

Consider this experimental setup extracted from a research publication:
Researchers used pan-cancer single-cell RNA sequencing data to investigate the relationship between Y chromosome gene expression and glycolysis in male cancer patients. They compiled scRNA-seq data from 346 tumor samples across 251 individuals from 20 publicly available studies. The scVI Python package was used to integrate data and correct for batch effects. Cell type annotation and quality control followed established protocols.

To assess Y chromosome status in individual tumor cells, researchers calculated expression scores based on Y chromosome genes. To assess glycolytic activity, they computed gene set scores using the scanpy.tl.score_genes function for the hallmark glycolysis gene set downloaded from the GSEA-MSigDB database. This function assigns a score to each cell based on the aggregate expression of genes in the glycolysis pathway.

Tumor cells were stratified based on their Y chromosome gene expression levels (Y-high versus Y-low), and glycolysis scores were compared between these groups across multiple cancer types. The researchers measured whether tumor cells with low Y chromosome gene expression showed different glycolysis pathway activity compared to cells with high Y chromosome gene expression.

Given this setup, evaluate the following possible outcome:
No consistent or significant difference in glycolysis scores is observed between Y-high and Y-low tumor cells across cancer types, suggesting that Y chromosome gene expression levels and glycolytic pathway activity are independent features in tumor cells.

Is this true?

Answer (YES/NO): NO